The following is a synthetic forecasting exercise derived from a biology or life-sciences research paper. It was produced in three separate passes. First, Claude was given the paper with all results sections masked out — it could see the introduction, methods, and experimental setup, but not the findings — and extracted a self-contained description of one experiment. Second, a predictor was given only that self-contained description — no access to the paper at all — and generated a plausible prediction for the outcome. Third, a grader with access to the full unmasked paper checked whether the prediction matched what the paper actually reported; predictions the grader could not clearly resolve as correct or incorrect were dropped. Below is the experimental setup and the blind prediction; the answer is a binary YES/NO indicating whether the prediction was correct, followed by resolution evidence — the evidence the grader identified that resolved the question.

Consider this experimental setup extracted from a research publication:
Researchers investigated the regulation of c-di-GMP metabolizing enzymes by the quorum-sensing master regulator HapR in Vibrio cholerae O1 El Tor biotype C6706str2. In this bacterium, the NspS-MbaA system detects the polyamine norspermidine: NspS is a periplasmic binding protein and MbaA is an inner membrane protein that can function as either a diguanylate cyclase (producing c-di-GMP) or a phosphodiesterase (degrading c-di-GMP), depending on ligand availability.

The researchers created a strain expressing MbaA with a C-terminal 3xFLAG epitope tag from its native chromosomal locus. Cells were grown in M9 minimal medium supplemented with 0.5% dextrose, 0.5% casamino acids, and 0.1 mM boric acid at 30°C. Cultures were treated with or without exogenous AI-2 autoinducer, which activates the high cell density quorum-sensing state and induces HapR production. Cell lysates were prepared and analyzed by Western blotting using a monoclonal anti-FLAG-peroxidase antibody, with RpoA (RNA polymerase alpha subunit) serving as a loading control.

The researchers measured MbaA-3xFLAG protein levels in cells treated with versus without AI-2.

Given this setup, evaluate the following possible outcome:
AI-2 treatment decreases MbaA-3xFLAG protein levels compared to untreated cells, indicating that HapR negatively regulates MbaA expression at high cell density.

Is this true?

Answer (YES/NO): NO